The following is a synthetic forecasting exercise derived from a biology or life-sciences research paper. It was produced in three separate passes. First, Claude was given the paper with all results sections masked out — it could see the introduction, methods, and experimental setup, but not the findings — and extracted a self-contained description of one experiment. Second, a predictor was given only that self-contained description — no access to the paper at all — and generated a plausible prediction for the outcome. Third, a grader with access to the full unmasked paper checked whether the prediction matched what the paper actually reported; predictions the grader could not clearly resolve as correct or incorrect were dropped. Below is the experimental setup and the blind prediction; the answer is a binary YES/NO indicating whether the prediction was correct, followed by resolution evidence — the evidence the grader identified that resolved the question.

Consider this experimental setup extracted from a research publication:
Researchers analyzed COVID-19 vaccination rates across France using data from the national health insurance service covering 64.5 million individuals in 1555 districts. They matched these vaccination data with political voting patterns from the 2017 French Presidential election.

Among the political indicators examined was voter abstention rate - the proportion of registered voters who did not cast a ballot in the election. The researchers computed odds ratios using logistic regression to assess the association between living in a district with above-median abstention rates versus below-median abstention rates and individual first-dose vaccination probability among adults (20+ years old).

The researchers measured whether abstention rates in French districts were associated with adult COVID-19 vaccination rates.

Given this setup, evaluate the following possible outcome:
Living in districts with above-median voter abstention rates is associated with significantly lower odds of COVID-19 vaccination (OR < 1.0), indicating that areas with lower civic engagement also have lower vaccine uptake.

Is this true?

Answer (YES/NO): YES